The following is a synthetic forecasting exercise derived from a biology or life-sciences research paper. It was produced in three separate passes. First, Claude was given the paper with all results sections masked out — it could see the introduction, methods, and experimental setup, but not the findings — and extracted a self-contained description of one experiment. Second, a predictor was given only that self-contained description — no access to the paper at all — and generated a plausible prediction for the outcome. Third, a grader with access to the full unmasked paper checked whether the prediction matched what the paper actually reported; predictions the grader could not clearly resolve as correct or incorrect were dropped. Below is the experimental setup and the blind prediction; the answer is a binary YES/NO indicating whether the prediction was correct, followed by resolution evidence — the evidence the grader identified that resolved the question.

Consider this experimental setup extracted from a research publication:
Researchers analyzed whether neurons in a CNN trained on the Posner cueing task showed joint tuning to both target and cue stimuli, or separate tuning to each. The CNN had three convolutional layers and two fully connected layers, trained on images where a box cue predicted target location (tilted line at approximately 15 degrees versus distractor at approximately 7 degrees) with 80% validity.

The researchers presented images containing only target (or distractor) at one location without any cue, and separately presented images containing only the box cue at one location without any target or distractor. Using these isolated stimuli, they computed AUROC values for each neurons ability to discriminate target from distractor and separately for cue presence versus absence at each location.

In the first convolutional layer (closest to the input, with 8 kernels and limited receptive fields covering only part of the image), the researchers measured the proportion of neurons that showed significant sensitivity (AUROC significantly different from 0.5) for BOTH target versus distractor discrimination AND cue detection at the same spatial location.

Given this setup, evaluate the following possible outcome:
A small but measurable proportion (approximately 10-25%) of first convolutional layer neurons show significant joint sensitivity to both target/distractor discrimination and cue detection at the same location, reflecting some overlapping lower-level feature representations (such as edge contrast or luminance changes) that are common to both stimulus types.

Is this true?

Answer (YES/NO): NO